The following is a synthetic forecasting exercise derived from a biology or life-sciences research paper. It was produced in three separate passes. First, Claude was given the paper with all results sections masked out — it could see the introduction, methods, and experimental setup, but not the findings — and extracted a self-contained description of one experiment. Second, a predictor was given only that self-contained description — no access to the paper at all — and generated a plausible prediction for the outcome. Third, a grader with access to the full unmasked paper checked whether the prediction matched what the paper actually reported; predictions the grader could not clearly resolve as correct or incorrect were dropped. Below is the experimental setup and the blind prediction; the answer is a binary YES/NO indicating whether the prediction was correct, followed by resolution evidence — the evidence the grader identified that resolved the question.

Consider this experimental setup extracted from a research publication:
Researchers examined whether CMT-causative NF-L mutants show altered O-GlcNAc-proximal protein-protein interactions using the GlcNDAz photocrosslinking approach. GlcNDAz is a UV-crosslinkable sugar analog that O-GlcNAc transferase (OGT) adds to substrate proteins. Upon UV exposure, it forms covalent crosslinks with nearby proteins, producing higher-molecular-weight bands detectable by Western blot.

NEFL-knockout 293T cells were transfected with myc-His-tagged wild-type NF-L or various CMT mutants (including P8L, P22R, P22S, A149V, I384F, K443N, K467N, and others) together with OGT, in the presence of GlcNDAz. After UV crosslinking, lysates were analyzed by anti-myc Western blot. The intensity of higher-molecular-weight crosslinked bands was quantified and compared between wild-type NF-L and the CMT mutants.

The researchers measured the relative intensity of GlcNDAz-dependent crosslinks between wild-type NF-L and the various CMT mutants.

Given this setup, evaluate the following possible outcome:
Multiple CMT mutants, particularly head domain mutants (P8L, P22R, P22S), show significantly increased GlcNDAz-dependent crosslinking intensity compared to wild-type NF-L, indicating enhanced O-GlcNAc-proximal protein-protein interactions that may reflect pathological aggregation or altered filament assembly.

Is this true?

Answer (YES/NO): YES